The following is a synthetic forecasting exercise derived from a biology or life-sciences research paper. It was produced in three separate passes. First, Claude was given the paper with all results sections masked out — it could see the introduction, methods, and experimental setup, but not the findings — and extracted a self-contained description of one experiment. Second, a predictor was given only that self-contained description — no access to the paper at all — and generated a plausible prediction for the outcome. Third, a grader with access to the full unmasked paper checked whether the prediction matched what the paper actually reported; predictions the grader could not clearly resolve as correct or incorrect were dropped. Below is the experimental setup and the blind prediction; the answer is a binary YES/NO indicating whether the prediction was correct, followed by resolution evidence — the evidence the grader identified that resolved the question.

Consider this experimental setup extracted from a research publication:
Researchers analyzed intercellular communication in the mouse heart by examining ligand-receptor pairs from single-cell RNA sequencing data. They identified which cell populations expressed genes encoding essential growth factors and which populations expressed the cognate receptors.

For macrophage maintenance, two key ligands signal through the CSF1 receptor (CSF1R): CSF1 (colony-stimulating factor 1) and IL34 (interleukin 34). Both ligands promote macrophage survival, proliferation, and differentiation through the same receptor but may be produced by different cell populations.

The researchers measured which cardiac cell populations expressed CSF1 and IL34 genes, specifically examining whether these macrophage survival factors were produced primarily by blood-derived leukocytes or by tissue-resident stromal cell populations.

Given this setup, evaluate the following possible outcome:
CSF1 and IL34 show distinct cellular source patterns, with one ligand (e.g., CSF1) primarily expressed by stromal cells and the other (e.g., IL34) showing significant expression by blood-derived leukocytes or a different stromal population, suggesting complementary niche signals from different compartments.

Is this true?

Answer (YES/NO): YES